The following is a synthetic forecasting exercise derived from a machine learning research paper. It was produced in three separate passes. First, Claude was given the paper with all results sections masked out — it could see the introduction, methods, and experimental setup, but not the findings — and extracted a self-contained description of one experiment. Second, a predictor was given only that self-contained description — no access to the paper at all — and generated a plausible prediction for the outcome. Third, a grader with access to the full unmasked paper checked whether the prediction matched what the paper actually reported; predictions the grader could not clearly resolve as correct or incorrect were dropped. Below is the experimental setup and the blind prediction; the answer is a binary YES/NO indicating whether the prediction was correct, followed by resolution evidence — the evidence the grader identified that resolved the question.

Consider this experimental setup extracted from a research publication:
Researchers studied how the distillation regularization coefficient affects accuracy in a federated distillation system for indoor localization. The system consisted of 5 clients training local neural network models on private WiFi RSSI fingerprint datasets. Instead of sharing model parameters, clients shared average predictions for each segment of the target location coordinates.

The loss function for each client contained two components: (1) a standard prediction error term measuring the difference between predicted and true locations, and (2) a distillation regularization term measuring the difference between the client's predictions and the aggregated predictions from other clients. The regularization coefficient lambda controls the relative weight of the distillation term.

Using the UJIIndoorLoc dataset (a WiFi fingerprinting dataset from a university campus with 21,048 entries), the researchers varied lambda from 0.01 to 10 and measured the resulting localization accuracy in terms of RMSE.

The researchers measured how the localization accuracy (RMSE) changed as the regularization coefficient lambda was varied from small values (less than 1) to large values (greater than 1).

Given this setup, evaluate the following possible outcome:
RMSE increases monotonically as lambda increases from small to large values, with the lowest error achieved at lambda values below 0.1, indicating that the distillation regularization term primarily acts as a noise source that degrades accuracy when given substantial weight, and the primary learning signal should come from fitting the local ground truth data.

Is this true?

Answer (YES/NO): YES